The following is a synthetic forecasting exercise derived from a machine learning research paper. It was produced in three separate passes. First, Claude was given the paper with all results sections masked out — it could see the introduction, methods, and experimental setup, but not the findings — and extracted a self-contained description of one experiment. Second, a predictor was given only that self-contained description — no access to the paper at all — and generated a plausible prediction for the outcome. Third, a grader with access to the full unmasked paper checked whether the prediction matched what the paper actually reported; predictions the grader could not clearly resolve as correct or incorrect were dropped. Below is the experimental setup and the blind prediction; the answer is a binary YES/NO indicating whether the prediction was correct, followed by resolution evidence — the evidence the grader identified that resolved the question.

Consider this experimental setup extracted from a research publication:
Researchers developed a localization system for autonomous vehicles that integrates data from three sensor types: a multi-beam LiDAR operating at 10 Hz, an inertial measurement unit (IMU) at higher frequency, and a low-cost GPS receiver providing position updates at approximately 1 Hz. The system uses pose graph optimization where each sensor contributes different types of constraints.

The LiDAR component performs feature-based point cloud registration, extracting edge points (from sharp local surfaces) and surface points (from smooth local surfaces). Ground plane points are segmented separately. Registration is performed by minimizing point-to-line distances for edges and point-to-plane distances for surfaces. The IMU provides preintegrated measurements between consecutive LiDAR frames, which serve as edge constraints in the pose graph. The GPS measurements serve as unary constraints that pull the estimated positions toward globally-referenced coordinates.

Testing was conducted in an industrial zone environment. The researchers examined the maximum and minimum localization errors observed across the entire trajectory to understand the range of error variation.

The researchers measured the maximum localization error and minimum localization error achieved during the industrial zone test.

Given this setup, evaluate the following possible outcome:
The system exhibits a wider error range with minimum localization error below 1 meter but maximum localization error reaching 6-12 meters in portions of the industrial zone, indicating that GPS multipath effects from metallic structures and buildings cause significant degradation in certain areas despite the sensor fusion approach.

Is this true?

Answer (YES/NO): NO